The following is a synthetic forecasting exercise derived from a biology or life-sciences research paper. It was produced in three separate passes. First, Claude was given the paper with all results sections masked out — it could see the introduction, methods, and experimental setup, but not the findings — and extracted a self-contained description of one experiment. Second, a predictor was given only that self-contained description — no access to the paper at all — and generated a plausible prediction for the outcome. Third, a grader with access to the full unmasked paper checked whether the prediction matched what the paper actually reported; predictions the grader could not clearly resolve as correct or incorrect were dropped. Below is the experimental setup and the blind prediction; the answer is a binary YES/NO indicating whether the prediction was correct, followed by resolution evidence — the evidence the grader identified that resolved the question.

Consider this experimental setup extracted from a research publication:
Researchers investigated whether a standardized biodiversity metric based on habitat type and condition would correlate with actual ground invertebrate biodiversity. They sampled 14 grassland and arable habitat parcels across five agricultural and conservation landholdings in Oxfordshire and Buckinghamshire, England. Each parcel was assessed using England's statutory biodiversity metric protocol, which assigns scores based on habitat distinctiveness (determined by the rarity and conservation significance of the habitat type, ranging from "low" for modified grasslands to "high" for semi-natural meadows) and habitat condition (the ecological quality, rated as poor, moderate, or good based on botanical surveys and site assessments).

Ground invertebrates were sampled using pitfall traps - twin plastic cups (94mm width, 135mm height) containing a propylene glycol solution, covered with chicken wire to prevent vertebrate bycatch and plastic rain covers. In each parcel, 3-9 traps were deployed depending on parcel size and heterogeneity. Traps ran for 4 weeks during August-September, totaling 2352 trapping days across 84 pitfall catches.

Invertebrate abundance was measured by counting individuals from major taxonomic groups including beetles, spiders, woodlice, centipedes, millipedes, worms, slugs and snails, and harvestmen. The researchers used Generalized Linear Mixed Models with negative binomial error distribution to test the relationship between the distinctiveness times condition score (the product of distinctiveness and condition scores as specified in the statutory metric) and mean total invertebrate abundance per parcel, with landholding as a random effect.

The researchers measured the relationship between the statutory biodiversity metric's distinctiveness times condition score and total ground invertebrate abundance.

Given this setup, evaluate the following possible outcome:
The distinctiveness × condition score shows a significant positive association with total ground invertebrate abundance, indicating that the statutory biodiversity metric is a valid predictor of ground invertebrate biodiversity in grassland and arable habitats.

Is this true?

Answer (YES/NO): NO